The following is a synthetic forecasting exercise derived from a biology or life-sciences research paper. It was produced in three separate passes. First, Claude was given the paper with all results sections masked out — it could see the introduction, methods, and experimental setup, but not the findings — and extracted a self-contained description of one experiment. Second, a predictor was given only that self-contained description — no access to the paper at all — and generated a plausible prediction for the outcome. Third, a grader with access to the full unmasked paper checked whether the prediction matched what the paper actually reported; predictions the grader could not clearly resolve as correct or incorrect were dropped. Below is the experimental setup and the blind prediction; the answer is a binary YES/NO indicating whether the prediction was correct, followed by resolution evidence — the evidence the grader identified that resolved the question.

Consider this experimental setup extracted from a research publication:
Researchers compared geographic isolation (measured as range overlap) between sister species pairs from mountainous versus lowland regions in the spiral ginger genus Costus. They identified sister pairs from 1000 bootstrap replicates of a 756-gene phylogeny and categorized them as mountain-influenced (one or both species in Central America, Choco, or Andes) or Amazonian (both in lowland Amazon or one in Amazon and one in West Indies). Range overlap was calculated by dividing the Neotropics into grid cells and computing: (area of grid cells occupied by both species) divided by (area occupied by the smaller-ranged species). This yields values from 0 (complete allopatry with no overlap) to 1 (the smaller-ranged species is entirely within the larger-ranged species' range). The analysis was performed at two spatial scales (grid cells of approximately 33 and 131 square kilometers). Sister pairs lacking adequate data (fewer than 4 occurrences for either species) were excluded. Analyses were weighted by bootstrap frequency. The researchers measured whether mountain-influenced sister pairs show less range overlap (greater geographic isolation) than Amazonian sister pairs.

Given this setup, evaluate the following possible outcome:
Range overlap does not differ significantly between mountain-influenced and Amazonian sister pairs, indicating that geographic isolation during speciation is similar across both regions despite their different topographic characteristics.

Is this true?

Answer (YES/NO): YES